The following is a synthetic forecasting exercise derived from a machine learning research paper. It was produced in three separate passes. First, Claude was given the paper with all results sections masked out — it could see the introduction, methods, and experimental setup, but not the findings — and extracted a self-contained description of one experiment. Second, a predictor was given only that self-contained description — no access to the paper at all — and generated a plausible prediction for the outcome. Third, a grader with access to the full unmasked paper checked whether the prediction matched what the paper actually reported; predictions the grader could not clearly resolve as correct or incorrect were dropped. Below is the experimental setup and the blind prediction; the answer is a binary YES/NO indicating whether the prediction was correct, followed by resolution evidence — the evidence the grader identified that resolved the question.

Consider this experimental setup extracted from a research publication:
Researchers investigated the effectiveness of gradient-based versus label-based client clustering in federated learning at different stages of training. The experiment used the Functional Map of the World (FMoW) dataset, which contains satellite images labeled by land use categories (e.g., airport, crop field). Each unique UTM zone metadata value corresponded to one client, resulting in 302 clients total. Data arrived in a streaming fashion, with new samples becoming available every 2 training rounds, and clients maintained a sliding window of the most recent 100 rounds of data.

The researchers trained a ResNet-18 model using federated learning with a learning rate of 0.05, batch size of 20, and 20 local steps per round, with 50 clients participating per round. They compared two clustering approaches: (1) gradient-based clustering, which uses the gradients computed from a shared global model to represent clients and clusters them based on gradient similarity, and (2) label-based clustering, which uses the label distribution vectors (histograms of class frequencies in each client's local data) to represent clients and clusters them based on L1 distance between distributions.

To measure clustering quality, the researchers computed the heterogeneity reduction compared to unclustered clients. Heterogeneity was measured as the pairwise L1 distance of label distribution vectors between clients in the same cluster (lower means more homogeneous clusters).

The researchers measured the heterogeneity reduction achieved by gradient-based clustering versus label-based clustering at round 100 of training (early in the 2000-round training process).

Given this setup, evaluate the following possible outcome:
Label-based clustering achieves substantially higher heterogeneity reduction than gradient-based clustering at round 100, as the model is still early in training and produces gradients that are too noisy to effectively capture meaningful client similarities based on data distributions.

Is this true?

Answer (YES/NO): YES